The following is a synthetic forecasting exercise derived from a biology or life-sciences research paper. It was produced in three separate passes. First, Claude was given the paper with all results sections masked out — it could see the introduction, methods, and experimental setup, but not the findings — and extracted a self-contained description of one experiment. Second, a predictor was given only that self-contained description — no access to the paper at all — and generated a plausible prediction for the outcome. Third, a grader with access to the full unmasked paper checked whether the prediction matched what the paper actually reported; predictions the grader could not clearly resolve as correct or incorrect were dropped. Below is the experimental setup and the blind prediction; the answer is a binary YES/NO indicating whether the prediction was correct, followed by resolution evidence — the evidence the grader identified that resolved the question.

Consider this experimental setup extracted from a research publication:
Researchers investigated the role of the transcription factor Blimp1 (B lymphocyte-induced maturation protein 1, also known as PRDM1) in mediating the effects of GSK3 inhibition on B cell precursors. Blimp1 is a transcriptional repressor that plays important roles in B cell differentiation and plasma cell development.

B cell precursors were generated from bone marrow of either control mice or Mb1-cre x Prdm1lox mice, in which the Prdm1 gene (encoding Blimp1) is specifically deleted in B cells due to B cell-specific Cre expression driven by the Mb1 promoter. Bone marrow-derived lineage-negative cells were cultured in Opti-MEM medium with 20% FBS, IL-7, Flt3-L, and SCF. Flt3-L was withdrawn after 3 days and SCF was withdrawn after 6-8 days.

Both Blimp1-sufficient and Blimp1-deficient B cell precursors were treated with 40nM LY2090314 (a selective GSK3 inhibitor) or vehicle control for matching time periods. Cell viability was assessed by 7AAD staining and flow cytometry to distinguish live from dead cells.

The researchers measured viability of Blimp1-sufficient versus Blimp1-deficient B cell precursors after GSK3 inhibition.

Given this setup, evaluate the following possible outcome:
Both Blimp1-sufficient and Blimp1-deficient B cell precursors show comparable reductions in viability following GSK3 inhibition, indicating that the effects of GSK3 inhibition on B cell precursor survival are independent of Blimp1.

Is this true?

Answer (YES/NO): YES